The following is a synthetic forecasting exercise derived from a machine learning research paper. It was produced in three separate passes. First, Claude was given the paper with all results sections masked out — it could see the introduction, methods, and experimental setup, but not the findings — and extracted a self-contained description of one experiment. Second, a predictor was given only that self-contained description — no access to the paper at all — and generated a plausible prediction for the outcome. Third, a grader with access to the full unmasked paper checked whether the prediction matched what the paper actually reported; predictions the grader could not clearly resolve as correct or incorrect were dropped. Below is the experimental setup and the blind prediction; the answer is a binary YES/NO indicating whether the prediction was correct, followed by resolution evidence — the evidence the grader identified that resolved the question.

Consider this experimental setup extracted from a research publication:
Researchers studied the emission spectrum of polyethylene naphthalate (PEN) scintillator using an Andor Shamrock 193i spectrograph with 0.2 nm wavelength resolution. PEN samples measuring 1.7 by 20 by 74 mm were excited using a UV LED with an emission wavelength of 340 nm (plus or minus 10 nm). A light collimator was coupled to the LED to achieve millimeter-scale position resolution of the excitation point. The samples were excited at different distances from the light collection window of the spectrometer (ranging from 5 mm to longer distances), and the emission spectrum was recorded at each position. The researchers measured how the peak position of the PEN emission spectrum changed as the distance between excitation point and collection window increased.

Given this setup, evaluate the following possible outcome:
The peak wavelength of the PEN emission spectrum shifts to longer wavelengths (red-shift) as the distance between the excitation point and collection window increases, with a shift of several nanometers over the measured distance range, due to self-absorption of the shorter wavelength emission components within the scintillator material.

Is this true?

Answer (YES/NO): YES